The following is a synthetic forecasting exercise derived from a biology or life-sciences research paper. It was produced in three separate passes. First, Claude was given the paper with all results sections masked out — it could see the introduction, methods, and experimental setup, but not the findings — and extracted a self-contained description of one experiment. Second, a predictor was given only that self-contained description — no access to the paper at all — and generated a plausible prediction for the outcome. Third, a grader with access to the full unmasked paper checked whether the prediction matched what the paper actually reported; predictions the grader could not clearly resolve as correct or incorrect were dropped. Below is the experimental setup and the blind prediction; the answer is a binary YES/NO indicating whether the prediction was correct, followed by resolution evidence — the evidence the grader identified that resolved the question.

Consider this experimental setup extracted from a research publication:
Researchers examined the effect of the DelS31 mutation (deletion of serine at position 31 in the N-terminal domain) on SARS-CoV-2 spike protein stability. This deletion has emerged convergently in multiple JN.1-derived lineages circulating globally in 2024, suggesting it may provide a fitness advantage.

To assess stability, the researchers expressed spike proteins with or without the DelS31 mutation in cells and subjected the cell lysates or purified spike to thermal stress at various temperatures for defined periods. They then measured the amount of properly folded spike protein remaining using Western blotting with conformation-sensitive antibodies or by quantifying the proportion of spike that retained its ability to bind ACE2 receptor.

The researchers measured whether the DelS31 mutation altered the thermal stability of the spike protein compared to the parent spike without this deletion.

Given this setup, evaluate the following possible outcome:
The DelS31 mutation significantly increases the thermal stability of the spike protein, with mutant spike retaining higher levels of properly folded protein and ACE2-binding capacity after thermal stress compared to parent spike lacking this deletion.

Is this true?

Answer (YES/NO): YES